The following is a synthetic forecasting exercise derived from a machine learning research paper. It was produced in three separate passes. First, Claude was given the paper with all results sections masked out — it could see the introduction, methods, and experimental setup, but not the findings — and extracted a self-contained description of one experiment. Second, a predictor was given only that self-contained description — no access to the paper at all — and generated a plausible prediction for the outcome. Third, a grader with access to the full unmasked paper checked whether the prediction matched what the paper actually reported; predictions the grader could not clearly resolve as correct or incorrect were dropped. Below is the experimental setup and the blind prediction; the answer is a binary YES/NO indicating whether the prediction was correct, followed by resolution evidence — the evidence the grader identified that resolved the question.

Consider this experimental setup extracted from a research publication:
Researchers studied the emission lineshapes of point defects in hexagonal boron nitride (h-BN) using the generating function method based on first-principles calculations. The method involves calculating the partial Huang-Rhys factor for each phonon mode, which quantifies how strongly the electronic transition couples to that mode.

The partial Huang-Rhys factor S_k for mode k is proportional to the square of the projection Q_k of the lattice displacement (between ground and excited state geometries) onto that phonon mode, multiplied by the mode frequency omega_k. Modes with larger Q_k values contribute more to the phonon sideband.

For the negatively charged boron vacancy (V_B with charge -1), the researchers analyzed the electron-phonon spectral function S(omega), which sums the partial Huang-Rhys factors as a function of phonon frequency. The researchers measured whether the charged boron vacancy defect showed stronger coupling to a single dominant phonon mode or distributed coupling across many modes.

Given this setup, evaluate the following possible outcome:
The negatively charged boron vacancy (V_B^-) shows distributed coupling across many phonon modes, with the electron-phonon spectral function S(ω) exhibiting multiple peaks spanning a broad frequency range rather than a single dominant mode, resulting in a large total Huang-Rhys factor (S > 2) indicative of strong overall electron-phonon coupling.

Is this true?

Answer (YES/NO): NO